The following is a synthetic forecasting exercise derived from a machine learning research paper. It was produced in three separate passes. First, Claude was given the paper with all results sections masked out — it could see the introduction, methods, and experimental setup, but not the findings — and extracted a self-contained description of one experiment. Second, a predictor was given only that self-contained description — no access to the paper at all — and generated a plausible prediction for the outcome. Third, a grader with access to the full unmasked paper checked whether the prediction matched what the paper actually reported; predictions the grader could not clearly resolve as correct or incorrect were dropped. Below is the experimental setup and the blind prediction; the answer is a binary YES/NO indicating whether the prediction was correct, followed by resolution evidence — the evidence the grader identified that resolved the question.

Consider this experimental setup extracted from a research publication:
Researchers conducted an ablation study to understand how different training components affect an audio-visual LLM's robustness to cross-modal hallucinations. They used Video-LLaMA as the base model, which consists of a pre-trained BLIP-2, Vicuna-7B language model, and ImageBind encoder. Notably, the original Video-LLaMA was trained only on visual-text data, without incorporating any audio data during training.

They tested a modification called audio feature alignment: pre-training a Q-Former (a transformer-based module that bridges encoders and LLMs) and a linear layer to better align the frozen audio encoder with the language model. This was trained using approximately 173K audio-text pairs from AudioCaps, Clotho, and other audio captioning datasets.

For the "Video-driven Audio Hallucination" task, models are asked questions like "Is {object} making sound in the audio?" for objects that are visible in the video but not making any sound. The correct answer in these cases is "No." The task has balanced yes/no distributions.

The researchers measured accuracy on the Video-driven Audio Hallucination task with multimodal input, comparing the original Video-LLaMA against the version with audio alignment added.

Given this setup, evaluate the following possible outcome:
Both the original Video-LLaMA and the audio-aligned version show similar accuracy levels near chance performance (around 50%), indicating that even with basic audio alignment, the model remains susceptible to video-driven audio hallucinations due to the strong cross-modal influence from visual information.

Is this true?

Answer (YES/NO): NO